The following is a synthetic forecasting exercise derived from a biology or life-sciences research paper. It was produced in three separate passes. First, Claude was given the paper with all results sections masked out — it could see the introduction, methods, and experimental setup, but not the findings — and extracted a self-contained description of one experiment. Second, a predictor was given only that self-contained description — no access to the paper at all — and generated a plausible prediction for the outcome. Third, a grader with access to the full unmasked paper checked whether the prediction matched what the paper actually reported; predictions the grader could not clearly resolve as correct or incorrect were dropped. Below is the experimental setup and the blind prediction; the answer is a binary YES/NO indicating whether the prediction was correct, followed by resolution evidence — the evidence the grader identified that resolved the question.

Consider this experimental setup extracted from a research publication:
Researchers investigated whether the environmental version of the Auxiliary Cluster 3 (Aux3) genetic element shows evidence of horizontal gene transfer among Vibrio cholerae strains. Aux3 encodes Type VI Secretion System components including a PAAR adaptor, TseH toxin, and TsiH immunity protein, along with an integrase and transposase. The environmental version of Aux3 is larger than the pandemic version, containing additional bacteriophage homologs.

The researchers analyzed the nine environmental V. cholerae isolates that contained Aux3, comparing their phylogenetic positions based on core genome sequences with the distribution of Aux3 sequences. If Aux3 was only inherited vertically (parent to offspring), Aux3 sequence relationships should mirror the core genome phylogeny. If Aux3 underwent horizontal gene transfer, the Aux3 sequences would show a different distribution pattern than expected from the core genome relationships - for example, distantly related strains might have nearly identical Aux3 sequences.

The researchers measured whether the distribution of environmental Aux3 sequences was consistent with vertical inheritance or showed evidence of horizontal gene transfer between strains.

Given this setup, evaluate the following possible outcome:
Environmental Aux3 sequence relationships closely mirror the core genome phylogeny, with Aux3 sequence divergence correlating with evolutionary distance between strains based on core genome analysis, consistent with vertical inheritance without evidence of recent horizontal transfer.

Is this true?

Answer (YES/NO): NO